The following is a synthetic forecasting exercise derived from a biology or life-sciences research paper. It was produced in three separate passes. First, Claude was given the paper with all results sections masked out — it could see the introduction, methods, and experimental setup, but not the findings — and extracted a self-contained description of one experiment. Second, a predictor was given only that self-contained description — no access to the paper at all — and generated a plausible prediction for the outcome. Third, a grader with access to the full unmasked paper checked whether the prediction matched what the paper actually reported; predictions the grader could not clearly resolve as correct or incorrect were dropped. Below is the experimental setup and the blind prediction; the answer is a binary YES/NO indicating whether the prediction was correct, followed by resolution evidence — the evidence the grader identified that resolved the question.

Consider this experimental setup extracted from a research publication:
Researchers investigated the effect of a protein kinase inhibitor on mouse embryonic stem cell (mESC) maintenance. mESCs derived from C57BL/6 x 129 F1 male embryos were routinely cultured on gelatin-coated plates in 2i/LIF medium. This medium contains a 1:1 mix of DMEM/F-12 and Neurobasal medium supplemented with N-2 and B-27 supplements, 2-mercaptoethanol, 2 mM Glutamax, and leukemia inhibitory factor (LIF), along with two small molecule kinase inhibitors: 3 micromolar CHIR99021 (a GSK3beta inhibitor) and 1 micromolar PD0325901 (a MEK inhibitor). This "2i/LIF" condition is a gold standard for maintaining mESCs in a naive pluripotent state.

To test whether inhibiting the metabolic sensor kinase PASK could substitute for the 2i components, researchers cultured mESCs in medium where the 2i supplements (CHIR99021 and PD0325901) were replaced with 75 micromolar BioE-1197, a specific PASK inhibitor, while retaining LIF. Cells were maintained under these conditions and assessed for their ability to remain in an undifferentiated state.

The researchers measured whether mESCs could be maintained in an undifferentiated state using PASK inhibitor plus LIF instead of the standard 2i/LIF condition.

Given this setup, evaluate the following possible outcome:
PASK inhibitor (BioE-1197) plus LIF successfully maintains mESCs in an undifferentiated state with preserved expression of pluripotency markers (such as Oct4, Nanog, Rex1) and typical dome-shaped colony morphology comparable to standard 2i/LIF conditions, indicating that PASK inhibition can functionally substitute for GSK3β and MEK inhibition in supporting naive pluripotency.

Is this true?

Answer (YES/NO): YES